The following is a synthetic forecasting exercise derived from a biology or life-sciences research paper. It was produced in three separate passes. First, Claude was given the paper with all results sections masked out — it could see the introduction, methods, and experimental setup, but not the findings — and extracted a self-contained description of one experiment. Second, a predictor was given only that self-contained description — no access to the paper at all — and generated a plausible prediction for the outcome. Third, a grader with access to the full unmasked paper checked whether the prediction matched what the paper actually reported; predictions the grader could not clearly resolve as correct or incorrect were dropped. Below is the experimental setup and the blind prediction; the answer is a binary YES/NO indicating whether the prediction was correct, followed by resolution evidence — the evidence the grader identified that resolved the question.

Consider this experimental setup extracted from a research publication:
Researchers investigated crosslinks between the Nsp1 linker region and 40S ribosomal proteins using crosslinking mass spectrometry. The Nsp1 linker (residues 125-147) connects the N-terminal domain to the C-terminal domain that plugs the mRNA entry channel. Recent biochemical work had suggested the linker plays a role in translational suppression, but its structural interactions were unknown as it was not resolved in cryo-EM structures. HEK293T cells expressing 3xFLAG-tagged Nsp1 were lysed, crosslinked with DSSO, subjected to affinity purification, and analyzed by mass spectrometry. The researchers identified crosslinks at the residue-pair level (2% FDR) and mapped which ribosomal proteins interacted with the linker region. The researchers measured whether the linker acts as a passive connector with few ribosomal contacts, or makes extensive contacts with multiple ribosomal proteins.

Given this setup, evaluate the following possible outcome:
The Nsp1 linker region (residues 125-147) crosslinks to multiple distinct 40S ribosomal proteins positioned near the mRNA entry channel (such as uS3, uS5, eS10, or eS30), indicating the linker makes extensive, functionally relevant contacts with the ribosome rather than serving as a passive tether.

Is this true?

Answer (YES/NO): YES